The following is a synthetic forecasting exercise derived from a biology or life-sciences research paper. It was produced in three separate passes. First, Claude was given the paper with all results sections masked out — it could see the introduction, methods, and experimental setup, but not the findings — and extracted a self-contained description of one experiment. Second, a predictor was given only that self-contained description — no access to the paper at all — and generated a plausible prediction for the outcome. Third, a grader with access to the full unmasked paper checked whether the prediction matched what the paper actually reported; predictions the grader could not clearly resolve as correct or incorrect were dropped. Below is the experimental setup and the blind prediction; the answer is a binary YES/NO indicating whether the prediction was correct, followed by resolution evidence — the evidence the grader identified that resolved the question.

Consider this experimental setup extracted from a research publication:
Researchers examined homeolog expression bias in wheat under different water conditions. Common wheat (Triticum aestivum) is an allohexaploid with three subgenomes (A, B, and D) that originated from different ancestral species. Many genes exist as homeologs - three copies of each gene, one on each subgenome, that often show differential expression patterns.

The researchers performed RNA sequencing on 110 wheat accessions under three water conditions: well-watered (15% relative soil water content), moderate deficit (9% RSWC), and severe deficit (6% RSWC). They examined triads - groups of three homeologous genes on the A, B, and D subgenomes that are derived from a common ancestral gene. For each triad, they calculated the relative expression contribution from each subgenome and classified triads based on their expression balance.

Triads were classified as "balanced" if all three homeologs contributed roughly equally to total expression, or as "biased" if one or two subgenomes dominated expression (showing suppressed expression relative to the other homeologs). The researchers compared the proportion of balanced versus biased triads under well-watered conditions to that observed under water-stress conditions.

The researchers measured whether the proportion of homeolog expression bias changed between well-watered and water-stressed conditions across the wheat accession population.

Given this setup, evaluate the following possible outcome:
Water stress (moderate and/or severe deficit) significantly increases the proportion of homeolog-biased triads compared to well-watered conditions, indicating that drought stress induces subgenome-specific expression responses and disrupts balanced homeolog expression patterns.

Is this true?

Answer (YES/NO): NO